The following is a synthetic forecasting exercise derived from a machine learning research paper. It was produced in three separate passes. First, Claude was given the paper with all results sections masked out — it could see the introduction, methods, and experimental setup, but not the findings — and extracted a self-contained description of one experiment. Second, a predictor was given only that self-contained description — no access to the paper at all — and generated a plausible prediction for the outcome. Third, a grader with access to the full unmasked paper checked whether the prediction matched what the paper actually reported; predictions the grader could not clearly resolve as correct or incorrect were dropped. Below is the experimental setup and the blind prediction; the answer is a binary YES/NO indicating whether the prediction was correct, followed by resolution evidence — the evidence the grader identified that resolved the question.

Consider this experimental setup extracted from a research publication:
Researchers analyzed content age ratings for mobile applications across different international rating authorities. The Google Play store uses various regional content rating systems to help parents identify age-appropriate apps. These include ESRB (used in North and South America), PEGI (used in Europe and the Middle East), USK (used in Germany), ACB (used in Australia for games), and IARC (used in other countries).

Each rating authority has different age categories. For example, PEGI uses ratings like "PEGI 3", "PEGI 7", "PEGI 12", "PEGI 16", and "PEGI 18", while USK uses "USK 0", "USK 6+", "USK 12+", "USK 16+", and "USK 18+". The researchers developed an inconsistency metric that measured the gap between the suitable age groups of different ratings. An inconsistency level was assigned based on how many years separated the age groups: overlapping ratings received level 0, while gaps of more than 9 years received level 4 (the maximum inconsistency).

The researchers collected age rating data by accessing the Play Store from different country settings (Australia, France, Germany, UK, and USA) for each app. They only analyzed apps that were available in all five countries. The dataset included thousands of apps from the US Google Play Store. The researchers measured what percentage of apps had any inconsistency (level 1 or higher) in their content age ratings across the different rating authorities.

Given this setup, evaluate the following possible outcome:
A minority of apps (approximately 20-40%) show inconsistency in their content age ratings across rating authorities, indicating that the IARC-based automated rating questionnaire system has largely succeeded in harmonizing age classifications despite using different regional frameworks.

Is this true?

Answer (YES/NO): YES